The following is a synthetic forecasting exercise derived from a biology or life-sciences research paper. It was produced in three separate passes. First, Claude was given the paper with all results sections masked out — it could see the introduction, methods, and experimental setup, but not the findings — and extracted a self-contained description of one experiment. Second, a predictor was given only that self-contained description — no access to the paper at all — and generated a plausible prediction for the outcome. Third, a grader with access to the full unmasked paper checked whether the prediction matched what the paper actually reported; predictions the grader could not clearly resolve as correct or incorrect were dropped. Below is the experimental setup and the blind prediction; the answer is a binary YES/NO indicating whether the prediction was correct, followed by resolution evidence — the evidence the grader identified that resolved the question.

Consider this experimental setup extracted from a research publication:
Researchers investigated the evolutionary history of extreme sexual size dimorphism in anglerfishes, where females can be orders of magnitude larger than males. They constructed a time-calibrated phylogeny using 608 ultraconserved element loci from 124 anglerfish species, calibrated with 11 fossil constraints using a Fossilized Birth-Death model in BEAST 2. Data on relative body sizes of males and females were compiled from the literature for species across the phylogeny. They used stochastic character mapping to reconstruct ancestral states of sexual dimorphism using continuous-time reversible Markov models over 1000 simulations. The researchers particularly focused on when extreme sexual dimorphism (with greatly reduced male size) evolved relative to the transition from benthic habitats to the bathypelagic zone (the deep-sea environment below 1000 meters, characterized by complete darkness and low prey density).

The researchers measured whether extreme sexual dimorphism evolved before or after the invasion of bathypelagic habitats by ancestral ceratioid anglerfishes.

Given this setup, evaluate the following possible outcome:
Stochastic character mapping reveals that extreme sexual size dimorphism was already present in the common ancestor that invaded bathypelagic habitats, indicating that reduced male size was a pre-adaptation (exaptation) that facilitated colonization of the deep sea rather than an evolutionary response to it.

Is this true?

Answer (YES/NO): YES